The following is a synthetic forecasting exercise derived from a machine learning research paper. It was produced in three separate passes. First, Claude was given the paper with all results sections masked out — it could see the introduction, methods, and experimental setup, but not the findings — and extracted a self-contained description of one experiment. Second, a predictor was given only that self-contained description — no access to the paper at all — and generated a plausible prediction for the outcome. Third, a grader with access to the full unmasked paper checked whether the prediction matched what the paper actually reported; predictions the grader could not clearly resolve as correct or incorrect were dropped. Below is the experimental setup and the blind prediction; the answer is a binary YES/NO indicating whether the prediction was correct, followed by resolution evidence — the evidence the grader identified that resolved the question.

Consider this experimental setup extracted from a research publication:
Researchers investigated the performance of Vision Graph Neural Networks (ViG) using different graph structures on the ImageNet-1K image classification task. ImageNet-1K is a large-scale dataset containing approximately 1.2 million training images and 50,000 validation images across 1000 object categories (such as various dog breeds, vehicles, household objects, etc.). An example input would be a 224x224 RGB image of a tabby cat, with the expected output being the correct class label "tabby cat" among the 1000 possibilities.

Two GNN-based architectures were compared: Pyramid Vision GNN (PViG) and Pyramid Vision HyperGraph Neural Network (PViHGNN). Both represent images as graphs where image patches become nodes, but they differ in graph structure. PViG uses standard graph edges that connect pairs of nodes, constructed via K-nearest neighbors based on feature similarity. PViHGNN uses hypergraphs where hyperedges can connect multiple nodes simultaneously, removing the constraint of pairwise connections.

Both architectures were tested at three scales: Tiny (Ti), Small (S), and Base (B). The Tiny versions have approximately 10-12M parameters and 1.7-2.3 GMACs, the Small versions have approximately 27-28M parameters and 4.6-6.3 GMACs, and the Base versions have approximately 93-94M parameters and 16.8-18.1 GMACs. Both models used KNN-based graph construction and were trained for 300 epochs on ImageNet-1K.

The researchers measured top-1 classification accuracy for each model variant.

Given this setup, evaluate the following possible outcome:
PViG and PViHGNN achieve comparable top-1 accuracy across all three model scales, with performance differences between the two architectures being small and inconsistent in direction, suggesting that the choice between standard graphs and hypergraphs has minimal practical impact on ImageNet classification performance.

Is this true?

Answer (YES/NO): NO